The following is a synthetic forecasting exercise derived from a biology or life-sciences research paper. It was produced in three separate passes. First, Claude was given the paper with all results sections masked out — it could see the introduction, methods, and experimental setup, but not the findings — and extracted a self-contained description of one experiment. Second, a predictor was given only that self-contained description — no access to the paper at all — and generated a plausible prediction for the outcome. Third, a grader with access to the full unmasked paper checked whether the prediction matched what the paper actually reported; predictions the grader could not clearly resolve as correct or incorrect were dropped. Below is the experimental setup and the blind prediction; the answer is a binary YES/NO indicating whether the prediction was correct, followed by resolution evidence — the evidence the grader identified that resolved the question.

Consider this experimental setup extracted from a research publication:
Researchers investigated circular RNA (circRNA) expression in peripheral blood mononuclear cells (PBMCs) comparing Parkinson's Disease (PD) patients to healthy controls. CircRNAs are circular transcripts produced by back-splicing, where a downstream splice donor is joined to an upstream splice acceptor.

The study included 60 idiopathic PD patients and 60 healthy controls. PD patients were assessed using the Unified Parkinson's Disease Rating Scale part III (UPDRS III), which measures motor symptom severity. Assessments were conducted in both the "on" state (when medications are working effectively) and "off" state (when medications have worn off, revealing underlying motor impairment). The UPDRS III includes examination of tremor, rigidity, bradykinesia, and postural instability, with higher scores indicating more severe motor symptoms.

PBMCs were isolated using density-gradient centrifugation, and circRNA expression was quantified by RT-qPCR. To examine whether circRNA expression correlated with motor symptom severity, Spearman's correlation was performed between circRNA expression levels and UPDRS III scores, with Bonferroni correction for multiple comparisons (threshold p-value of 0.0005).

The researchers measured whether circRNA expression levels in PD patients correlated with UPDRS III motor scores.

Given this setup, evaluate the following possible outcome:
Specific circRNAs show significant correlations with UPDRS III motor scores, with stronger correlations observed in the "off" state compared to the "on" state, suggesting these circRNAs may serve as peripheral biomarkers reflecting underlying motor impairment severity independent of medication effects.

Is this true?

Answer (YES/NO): NO